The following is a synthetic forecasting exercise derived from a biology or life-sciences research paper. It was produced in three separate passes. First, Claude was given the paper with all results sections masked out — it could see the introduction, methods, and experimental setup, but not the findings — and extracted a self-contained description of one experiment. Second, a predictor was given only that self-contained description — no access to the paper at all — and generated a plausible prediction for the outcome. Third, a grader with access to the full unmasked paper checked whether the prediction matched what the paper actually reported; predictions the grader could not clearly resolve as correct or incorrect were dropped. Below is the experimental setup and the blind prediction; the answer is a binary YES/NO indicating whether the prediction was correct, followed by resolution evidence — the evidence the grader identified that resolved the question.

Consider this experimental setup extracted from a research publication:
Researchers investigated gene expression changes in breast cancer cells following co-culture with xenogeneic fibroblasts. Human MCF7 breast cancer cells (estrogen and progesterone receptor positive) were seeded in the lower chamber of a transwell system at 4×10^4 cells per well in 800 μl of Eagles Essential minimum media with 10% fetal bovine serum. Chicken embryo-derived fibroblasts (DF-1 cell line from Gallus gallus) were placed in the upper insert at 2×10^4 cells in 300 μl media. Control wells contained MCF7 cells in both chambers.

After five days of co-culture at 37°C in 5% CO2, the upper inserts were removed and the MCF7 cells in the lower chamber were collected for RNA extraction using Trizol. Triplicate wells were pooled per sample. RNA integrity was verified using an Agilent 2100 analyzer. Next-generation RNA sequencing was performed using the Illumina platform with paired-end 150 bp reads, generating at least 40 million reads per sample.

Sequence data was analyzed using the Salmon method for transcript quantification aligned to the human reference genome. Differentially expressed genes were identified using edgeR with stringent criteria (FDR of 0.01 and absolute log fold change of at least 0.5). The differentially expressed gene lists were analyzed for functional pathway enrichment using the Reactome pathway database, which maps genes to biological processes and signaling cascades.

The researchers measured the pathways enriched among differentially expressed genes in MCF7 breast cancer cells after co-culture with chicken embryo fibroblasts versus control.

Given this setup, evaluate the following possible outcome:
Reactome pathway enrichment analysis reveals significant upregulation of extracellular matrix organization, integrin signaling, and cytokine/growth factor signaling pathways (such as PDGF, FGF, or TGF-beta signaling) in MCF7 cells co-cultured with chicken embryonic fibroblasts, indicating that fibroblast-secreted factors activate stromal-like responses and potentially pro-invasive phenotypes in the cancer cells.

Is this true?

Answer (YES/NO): NO